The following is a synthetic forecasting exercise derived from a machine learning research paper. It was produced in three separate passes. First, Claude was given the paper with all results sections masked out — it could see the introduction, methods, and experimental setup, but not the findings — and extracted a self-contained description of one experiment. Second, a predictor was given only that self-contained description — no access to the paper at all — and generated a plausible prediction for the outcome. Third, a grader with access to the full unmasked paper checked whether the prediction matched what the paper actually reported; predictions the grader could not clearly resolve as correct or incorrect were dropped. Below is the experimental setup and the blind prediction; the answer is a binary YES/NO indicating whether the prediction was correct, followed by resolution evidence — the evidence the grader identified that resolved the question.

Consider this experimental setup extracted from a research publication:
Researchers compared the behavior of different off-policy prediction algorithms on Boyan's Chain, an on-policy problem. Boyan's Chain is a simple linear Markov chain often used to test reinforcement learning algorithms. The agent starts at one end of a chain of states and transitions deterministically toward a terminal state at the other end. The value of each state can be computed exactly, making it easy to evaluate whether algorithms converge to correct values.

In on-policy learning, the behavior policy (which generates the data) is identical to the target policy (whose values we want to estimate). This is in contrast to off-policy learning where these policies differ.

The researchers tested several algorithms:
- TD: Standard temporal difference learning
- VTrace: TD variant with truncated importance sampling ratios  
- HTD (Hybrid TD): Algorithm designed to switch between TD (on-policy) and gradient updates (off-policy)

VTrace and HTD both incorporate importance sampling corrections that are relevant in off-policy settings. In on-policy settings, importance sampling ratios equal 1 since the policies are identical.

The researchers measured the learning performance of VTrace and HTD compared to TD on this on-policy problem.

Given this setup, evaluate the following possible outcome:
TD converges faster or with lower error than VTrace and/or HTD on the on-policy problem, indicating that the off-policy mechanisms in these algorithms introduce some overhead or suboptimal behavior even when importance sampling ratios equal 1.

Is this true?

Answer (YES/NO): NO